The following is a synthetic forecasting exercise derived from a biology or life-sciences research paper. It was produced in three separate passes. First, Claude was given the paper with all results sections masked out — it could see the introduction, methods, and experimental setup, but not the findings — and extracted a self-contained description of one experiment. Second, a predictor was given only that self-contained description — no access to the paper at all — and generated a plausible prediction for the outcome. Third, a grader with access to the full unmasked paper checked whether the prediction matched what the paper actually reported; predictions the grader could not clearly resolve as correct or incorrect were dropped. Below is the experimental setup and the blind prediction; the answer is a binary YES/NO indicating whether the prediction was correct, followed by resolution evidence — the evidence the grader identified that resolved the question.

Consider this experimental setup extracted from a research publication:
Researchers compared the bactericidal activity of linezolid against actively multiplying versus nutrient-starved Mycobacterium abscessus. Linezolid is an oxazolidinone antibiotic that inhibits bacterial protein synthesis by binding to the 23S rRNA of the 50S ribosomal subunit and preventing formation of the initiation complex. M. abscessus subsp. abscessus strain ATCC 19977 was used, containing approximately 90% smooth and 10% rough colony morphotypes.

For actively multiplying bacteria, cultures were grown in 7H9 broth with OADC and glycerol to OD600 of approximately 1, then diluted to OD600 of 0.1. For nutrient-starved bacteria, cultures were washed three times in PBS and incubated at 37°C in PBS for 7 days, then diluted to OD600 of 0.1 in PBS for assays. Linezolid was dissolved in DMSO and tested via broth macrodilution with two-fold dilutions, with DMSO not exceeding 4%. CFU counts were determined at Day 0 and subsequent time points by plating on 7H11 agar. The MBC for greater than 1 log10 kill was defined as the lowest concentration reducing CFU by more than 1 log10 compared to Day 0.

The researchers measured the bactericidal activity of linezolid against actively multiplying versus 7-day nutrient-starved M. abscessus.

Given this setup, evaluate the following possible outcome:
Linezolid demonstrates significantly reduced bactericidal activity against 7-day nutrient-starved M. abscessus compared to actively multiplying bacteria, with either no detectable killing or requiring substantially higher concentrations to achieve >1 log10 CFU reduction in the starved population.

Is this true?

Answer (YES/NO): YES